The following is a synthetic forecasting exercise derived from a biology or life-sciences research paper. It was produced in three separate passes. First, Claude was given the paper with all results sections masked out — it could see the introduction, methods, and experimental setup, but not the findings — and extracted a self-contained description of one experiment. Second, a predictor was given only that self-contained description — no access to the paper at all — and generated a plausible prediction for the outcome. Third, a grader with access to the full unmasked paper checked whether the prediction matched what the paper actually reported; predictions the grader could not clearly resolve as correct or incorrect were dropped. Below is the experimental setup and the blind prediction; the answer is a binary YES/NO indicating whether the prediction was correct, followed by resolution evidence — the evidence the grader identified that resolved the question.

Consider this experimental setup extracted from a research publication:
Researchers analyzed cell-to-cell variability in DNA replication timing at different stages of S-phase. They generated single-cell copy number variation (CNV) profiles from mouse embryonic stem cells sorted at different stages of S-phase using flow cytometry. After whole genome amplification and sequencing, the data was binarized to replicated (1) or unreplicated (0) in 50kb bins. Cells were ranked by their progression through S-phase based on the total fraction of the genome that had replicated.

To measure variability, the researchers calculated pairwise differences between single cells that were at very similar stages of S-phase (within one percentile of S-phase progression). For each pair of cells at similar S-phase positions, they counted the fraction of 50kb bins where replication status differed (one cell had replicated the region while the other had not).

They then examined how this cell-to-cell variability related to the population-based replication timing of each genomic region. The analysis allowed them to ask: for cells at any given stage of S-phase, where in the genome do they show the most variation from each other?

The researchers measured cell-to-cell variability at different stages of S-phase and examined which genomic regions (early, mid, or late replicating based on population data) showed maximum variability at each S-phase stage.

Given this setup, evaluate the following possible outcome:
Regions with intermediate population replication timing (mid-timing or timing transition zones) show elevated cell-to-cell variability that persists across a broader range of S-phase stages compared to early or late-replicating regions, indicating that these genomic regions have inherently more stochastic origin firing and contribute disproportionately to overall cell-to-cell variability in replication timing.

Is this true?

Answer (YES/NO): NO